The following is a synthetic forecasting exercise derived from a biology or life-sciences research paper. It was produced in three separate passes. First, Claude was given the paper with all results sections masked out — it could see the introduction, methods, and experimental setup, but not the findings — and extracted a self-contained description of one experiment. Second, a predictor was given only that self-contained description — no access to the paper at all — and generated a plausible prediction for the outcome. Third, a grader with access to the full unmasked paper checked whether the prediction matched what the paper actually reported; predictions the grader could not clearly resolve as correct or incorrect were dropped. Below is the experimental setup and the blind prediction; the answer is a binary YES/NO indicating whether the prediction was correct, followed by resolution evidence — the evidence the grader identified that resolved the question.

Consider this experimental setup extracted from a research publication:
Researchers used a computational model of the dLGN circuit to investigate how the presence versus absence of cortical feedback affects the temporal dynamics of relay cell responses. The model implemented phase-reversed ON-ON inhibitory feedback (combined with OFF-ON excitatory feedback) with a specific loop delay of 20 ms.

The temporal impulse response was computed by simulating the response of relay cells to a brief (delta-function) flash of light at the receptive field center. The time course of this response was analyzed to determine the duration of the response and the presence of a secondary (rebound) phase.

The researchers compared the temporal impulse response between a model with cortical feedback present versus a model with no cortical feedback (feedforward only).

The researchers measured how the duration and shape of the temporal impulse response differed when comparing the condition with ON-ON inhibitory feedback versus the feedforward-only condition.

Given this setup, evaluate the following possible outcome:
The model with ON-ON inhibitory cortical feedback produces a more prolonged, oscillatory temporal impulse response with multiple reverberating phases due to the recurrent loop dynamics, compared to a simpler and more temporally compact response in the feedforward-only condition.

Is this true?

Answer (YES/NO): NO